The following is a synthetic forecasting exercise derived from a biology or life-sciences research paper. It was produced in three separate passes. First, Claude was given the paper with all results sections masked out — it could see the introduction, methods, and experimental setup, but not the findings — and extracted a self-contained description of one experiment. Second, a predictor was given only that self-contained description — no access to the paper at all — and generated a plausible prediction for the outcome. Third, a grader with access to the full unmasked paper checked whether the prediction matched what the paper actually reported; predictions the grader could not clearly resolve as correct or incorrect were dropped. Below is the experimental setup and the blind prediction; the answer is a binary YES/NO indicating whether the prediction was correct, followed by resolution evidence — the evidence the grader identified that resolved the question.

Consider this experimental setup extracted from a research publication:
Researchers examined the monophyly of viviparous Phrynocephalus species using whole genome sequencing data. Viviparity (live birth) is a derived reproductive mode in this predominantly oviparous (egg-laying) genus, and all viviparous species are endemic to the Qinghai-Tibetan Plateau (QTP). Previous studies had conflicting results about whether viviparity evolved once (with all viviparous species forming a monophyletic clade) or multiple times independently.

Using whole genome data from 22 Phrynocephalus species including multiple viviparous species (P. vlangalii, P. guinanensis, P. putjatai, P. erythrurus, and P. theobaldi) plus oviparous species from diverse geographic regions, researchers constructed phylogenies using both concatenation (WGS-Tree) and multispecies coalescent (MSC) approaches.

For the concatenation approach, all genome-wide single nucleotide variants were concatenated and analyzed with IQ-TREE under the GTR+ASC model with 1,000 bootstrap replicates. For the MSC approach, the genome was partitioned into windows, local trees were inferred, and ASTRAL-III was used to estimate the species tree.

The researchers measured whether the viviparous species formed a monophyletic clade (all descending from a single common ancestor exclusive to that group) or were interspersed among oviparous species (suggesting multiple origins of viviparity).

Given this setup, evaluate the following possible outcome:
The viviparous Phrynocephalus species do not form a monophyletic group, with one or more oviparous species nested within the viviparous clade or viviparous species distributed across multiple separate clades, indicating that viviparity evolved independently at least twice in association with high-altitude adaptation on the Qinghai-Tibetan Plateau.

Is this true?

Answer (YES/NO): NO